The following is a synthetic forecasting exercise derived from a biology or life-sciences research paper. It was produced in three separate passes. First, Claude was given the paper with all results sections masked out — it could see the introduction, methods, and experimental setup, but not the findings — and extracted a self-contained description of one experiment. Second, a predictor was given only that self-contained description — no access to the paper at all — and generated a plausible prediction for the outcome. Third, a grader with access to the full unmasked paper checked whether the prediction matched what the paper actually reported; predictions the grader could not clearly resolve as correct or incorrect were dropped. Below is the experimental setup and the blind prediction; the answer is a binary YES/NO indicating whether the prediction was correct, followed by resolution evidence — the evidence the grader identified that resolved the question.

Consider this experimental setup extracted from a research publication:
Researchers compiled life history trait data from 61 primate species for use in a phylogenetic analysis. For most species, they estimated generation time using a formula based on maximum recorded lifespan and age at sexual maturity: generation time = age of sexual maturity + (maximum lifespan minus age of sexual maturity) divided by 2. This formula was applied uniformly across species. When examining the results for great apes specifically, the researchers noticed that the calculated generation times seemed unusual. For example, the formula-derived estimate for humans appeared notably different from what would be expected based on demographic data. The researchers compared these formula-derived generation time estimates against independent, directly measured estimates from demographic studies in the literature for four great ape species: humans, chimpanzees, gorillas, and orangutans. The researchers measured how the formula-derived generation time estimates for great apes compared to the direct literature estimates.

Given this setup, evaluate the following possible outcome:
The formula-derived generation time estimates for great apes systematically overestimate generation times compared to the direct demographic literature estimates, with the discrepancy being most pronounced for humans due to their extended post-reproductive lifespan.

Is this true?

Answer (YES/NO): NO